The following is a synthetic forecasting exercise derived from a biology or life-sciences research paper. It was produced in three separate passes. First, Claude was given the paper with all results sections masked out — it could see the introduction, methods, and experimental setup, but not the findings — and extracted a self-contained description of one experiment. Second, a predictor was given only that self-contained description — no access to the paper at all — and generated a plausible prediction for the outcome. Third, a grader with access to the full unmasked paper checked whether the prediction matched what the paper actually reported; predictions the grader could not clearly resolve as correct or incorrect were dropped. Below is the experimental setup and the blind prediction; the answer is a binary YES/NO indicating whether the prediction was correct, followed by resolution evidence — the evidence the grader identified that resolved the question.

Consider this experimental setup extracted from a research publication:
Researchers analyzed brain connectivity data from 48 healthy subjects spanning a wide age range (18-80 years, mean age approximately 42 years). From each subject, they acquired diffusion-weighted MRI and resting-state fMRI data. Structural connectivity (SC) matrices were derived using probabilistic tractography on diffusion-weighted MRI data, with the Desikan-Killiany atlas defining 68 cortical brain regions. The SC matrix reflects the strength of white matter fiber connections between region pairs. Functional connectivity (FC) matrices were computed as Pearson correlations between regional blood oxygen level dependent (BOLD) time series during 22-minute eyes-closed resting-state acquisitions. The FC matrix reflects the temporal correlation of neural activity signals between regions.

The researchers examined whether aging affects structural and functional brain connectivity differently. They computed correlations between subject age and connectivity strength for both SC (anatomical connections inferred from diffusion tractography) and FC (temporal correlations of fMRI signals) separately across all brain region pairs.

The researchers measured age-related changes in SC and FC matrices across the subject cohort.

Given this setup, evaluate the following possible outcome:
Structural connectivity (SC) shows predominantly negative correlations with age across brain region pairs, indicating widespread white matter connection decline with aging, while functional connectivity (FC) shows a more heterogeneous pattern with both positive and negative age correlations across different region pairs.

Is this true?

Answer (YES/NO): NO